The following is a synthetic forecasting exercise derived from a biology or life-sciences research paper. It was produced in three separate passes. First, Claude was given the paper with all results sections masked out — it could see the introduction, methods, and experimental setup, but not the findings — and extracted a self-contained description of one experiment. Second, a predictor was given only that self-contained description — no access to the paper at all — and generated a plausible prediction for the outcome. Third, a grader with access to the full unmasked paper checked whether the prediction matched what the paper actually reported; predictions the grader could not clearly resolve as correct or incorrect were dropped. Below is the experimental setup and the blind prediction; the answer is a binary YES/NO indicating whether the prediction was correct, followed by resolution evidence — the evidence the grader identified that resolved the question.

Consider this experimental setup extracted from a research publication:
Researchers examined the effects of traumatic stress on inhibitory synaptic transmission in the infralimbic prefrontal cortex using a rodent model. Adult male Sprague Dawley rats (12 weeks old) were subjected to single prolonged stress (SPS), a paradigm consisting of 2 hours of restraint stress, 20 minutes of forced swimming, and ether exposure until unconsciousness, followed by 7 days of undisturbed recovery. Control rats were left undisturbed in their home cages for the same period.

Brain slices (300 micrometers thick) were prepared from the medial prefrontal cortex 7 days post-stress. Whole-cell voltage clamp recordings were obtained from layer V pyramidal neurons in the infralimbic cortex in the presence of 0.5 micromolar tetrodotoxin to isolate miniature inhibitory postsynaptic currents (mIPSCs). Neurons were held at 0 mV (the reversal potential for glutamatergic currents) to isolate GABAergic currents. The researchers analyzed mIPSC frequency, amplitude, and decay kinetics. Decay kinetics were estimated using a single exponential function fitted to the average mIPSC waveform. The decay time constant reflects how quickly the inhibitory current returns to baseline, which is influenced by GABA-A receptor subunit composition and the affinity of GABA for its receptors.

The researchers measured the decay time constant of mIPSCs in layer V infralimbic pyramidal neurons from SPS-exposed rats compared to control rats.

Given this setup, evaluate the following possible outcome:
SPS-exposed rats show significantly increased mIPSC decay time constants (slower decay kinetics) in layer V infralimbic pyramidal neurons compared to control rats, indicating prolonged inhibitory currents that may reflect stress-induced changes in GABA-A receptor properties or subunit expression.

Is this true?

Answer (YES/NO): YES